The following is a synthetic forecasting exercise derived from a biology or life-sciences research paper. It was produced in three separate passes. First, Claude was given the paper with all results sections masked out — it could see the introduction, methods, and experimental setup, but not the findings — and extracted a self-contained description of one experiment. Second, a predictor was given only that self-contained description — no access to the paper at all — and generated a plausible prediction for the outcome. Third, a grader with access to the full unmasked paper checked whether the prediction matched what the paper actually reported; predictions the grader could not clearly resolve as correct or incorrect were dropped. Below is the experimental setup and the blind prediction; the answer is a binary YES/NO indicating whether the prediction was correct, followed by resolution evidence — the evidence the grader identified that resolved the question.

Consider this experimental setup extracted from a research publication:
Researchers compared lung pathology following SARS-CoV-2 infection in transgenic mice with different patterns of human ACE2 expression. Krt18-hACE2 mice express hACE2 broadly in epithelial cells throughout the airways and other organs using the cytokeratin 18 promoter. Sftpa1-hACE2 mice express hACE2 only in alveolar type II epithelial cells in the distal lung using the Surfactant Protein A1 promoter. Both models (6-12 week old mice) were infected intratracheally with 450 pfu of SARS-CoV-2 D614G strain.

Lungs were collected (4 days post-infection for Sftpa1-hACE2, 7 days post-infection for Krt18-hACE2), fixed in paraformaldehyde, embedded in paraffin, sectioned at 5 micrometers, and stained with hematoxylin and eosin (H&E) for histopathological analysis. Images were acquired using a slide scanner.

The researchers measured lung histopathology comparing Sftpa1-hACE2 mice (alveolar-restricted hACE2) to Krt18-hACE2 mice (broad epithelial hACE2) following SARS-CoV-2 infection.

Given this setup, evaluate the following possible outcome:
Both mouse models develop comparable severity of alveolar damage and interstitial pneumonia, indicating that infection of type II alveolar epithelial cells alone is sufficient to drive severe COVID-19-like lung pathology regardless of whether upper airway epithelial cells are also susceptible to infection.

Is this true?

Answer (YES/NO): NO